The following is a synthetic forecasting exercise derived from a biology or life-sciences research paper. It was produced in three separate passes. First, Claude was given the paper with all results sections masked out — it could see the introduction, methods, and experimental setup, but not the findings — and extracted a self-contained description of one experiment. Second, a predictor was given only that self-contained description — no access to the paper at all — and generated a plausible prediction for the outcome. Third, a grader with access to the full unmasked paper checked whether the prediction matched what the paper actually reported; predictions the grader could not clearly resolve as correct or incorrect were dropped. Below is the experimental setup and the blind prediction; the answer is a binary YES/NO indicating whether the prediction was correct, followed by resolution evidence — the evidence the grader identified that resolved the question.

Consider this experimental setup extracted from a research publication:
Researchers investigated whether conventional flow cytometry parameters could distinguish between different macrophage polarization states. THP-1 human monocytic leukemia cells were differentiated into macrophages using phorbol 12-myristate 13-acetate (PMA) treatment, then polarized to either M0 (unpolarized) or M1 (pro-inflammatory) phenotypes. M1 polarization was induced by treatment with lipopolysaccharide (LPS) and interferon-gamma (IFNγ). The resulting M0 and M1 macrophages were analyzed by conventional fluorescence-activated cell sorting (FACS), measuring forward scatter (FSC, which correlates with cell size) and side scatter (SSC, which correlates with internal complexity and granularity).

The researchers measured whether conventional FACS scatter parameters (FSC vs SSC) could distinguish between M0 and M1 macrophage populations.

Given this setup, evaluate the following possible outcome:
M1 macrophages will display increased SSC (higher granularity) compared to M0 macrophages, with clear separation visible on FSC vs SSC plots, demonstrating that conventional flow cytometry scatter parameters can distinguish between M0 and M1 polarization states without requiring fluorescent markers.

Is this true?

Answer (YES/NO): NO